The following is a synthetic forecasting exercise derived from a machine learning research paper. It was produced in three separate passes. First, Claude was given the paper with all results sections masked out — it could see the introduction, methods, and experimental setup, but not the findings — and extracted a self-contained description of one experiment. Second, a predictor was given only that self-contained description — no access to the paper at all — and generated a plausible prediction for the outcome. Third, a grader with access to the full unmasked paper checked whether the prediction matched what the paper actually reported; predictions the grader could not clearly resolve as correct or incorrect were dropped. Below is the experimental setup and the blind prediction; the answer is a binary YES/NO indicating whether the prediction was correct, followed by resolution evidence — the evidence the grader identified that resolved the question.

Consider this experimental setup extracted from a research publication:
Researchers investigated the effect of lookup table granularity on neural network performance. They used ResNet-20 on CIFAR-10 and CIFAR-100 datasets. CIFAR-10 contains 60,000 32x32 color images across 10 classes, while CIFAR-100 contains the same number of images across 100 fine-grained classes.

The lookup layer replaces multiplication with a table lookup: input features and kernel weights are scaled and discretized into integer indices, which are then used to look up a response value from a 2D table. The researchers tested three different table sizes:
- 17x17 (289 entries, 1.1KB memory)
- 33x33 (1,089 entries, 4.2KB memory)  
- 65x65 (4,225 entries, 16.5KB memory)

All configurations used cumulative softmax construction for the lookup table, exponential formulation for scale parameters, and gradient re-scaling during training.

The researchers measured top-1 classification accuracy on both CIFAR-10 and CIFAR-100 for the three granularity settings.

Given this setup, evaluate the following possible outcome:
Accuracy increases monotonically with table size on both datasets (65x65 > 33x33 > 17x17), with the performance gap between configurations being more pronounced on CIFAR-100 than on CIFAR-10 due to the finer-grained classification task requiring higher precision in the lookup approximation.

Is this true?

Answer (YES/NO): YES